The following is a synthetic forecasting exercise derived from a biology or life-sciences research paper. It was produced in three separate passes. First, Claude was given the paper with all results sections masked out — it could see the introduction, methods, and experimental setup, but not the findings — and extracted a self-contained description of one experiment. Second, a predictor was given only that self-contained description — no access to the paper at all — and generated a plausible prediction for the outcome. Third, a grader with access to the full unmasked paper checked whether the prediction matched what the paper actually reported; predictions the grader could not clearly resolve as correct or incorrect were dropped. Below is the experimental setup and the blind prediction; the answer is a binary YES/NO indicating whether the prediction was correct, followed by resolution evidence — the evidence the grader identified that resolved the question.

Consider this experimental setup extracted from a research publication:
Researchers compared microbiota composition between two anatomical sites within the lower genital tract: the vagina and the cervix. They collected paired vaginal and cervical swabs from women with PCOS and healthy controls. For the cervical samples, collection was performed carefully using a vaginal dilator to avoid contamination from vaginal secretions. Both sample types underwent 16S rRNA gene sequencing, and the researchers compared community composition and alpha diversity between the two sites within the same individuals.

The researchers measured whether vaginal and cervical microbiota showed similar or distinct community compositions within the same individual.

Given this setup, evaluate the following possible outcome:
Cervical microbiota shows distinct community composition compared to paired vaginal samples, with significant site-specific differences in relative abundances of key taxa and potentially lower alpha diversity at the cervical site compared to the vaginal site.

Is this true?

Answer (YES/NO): NO